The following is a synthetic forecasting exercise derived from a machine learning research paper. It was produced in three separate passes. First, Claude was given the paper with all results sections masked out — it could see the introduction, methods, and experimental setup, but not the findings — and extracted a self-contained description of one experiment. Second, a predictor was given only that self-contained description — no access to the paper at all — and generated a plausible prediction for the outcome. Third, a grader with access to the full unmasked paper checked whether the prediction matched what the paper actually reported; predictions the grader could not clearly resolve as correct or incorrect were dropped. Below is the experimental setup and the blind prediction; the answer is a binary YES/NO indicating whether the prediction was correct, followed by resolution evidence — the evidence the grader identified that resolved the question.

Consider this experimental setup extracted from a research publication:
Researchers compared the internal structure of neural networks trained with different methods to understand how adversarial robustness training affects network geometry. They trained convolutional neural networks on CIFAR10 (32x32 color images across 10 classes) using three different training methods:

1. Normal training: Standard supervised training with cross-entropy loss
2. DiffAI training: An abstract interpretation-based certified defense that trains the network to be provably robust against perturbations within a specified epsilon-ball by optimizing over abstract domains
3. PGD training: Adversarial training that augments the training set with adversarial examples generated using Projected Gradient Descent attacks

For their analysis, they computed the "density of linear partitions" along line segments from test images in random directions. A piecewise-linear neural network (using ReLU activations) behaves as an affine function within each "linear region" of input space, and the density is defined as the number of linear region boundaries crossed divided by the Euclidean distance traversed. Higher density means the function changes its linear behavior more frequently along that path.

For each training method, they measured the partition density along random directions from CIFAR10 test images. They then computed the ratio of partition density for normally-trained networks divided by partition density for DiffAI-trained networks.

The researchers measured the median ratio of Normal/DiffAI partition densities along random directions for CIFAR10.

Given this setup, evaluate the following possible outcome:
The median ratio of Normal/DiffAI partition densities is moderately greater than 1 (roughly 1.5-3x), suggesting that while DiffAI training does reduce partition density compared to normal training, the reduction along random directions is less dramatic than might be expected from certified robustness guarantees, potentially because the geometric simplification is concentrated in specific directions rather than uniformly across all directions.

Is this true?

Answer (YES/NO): NO